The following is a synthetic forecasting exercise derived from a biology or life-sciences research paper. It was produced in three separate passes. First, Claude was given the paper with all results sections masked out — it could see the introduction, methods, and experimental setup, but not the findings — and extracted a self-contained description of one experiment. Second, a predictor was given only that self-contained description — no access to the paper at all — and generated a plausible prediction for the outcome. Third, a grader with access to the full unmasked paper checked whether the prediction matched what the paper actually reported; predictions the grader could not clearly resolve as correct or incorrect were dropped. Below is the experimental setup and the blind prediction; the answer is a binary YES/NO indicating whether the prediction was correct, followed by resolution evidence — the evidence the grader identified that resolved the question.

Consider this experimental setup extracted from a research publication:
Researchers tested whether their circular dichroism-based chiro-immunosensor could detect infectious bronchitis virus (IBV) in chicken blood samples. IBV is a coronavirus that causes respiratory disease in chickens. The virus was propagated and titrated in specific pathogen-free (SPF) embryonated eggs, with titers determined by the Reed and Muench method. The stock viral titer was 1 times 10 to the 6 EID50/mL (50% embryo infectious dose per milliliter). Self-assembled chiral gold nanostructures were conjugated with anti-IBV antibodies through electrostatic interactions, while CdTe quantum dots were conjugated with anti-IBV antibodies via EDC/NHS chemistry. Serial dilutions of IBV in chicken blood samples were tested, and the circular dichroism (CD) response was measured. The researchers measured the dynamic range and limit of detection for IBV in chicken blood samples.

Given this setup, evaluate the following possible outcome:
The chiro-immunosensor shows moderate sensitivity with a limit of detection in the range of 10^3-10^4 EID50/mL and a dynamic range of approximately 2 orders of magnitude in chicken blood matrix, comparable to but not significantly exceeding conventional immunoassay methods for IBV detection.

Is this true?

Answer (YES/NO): NO